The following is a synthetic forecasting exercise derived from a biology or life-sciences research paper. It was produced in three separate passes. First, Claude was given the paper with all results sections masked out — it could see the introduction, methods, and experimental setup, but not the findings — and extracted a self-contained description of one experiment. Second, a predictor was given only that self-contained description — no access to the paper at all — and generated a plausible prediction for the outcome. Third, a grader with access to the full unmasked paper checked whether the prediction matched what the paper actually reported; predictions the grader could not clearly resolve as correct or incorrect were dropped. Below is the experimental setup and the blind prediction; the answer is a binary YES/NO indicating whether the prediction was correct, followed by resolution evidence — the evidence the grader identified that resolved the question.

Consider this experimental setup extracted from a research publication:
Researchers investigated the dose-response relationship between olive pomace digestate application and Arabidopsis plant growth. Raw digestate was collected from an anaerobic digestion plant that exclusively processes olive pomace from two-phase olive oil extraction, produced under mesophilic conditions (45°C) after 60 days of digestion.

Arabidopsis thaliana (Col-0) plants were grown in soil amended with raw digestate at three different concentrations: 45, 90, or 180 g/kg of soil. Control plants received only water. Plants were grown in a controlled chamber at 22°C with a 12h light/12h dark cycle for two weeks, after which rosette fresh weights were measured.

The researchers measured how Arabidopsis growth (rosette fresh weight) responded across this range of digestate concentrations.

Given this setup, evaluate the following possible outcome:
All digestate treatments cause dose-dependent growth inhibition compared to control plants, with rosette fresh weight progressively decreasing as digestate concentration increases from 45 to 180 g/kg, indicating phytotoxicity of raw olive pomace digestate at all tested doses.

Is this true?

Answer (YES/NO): NO